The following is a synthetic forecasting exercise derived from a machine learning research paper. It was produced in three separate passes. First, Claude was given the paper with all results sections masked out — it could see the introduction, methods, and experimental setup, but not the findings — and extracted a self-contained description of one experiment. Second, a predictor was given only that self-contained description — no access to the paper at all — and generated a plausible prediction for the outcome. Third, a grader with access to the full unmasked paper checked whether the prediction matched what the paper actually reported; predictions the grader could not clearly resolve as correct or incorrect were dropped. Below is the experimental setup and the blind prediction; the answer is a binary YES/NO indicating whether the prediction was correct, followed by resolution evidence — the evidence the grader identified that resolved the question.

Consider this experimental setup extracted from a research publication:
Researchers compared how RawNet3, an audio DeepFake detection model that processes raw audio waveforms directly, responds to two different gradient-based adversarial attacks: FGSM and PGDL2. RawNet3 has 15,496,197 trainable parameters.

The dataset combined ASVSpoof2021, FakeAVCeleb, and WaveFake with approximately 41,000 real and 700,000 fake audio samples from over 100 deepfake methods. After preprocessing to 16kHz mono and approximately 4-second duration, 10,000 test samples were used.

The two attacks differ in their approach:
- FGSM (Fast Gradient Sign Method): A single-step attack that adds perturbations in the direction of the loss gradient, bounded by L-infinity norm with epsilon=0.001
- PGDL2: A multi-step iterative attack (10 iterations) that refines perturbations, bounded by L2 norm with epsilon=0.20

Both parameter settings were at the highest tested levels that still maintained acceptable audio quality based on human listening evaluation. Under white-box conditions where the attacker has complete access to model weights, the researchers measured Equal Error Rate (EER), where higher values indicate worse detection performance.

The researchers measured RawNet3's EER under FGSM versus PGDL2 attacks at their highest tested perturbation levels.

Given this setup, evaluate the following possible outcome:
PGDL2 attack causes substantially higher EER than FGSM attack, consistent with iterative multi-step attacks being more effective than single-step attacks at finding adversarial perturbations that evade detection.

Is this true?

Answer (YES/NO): YES